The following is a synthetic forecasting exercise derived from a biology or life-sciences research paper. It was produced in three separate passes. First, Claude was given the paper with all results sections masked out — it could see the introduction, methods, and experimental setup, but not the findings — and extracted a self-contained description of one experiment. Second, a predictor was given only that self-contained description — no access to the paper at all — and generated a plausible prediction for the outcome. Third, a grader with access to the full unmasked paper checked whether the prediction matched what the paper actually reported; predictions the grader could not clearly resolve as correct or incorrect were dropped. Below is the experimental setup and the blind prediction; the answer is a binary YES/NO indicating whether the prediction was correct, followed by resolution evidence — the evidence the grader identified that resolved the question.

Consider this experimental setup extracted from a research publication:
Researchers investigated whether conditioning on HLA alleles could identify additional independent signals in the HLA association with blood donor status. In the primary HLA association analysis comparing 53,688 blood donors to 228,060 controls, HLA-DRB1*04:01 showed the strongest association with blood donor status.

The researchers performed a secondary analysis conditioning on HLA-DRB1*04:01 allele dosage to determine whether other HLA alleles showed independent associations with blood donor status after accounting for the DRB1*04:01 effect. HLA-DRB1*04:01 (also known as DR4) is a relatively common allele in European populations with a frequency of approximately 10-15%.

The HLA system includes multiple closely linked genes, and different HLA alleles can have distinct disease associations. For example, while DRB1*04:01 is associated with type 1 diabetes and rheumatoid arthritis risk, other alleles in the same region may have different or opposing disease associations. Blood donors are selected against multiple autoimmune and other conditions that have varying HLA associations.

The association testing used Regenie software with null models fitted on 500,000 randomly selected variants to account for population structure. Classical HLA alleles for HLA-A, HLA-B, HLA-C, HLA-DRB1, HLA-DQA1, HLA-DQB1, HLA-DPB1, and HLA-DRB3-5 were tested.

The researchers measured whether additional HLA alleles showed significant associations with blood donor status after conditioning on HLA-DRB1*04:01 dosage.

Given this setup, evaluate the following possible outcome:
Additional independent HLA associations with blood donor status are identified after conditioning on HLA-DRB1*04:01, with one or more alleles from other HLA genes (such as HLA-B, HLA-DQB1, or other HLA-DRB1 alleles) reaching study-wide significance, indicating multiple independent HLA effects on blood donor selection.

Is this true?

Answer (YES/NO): YES